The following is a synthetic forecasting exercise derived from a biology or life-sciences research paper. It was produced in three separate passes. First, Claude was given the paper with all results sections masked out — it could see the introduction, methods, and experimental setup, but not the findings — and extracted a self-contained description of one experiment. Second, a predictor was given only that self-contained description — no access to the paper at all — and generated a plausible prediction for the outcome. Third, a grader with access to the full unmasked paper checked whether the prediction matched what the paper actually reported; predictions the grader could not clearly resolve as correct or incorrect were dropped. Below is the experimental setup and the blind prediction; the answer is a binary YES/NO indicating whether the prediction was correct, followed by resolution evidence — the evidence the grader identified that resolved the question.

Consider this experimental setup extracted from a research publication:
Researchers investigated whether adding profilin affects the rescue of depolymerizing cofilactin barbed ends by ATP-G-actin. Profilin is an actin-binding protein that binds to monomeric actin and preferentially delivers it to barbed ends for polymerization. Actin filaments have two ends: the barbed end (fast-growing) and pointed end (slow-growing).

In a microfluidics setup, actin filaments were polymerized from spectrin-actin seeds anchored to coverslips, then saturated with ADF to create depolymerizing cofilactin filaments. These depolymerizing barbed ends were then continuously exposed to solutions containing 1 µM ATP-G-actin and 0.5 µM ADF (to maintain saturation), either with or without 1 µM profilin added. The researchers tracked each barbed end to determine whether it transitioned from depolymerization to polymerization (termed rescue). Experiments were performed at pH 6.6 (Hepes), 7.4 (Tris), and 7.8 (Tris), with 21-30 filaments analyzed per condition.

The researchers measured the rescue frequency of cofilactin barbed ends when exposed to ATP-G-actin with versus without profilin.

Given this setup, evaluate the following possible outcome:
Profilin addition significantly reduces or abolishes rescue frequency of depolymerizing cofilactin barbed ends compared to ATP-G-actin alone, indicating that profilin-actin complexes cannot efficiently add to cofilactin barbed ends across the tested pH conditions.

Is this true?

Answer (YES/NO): YES